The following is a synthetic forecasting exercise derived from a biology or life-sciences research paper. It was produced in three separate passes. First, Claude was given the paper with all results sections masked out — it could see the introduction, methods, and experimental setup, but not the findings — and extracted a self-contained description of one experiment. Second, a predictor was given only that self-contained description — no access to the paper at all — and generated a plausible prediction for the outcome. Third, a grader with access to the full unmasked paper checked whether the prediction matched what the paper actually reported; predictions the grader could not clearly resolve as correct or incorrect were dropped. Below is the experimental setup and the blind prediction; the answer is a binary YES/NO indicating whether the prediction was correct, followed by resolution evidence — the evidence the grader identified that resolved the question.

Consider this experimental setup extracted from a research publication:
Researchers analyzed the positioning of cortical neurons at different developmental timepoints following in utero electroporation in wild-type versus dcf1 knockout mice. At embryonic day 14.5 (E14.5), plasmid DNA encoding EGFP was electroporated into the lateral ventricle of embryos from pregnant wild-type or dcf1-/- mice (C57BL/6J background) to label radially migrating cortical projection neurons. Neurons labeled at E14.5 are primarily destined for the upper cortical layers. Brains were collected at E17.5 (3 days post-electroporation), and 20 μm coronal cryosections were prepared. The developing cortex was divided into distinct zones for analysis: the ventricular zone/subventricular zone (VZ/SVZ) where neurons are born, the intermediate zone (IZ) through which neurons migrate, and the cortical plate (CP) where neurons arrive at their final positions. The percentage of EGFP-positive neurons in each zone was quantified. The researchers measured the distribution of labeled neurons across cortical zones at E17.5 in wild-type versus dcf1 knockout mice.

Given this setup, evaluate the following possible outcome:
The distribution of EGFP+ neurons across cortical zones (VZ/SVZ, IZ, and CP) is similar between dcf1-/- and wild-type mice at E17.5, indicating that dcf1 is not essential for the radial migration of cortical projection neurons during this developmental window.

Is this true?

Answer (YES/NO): NO